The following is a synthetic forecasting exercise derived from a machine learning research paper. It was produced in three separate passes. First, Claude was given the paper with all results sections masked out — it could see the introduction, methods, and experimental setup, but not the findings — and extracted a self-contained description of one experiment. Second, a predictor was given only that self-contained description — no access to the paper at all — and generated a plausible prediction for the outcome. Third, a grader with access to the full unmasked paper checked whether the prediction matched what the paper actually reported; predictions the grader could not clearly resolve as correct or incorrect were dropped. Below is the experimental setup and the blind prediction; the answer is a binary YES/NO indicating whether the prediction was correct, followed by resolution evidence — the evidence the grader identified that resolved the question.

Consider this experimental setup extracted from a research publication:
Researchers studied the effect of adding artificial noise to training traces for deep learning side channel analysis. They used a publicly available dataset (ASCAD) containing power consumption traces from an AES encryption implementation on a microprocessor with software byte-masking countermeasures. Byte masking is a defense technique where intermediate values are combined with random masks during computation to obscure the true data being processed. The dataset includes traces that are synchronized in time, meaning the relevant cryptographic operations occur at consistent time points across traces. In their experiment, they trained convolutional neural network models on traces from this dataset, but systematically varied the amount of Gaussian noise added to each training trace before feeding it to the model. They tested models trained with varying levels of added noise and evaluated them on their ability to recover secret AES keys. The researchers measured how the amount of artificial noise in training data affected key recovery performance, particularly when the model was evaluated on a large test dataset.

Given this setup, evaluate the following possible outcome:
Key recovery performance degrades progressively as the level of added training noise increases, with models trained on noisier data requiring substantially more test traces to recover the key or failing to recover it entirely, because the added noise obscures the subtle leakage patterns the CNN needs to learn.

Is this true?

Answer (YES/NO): NO